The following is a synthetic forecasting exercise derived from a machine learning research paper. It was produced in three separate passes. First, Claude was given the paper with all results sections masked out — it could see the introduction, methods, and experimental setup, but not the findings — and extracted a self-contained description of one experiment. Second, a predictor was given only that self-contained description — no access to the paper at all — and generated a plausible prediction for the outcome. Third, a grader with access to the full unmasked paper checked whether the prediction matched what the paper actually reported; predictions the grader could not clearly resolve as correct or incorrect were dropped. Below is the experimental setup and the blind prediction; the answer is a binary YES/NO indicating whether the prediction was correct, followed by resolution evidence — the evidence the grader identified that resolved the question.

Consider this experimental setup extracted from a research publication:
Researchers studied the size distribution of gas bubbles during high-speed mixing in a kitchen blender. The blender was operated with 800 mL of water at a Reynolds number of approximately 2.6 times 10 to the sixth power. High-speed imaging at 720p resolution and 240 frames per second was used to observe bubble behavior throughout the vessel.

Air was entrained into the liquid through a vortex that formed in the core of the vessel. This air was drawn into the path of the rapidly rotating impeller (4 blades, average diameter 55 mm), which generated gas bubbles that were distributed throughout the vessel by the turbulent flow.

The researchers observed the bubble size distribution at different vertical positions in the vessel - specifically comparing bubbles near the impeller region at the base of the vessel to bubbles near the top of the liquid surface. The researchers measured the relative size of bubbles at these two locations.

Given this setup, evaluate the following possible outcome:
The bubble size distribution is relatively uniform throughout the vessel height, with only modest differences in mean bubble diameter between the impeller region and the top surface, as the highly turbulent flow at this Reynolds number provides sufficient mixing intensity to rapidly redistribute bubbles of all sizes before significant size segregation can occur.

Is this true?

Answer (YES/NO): NO